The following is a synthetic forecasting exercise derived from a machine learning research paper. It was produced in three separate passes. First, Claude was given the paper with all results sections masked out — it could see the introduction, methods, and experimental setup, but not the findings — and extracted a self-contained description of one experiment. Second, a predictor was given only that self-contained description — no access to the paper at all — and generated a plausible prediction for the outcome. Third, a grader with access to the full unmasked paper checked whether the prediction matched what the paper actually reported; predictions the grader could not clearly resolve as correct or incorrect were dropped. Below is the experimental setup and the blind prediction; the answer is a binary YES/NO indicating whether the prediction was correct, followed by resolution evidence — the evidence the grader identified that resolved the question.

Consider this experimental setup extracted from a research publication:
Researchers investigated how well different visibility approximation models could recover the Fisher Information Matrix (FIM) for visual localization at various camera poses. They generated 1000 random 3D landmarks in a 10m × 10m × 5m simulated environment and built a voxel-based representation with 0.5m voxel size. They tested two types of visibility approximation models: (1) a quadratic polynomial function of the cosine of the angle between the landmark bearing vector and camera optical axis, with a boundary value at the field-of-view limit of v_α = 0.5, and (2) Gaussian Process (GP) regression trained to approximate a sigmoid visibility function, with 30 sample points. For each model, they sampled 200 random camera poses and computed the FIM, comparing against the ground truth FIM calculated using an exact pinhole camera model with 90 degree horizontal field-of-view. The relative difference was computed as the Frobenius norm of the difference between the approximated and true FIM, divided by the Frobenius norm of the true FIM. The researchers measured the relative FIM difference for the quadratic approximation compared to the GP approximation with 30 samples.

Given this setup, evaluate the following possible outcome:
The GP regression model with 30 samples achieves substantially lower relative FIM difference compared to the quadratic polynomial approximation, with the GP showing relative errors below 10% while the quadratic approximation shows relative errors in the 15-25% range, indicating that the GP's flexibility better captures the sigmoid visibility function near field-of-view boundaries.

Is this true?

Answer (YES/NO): NO